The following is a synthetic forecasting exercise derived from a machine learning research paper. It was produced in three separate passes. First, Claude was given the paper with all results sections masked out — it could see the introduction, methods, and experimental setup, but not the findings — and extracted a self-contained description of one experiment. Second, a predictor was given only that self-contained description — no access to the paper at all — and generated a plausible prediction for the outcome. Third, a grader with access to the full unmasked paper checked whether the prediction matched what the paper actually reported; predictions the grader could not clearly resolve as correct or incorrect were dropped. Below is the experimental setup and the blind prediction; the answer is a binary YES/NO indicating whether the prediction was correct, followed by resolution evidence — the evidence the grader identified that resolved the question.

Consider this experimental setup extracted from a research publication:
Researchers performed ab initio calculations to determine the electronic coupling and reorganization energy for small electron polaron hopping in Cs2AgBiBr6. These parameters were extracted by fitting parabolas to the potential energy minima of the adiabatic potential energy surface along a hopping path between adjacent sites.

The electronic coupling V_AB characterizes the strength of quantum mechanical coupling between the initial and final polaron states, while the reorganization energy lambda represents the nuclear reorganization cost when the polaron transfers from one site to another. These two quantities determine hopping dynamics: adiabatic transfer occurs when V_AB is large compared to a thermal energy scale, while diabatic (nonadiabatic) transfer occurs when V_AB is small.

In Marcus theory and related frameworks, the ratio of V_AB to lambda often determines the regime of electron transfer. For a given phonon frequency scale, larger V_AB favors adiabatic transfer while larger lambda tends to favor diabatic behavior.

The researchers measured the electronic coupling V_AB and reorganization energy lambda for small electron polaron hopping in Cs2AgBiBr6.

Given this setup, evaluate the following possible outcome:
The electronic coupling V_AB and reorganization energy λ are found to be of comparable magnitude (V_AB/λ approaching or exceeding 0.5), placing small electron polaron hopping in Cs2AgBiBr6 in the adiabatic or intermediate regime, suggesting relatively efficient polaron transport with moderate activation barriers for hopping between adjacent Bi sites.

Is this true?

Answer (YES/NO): NO